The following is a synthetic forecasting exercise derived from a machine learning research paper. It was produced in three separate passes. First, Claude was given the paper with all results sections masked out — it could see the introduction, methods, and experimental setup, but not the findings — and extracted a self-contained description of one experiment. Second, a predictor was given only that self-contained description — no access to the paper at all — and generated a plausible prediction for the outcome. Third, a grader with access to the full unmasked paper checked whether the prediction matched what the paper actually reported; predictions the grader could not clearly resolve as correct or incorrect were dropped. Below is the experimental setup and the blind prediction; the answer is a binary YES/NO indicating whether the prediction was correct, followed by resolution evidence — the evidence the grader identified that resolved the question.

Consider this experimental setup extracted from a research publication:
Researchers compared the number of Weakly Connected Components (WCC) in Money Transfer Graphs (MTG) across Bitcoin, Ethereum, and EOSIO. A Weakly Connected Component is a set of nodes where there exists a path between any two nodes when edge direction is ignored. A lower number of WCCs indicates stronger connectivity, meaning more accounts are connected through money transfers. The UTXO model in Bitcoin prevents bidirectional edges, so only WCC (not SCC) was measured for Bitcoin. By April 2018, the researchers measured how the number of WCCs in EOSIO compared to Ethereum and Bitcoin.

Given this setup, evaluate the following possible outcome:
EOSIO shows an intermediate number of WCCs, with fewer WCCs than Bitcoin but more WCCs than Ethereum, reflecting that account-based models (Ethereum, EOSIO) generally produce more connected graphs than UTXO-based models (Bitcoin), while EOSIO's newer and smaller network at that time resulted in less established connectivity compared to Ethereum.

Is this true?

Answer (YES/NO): NO